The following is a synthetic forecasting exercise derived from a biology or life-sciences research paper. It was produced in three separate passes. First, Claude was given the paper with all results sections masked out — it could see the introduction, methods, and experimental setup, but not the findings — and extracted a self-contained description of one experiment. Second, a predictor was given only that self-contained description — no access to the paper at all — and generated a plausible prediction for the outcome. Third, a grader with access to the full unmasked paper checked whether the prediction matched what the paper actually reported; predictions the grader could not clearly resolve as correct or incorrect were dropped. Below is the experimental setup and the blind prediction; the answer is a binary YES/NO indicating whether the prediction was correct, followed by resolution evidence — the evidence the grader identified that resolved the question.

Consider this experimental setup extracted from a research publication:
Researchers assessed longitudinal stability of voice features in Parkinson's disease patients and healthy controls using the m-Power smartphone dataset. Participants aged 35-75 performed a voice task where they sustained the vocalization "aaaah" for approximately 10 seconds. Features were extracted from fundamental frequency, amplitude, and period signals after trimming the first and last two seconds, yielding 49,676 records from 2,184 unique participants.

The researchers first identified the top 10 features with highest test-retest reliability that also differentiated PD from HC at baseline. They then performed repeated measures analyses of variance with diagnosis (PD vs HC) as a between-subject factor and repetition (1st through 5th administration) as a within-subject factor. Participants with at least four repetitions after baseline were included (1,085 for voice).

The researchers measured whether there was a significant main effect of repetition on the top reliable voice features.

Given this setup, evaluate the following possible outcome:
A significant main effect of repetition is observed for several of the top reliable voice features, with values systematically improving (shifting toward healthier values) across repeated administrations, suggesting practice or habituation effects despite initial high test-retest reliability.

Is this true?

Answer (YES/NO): NO